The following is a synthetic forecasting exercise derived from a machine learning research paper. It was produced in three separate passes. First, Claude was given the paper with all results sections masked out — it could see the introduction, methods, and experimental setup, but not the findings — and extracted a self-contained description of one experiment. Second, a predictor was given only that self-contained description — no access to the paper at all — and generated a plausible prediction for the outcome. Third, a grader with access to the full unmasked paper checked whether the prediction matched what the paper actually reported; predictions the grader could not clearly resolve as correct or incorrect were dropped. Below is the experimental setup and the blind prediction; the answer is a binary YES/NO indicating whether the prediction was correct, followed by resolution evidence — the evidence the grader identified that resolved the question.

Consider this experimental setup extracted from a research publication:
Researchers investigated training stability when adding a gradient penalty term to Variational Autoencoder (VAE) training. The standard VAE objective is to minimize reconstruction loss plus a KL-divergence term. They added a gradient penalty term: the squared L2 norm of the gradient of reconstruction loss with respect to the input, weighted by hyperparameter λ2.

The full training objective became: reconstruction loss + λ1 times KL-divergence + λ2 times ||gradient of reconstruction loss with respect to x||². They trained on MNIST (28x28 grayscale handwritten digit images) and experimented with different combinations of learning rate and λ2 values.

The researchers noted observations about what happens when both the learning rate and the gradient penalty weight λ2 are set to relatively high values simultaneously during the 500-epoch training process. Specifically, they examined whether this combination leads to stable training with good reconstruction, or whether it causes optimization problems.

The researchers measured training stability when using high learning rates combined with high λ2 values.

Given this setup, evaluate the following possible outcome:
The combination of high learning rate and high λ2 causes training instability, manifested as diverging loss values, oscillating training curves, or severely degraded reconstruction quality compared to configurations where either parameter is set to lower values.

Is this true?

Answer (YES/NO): YES